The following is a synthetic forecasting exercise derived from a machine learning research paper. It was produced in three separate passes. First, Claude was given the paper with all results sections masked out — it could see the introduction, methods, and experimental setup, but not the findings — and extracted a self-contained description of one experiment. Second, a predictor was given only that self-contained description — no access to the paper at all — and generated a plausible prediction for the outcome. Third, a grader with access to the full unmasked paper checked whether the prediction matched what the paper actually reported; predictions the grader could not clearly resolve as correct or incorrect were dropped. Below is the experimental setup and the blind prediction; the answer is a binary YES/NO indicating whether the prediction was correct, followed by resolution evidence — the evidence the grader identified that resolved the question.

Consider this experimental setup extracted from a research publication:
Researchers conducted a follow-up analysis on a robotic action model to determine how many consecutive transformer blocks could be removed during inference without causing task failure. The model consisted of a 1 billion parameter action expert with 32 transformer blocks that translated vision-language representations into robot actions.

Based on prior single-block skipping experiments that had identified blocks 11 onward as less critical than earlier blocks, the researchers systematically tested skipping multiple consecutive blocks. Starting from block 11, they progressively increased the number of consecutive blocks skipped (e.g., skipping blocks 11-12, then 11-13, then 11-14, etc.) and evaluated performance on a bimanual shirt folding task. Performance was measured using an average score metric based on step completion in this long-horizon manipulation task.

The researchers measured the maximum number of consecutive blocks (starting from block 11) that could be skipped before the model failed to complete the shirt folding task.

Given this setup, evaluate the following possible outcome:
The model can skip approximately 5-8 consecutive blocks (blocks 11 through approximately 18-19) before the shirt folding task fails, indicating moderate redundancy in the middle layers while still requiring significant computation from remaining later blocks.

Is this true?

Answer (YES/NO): NO